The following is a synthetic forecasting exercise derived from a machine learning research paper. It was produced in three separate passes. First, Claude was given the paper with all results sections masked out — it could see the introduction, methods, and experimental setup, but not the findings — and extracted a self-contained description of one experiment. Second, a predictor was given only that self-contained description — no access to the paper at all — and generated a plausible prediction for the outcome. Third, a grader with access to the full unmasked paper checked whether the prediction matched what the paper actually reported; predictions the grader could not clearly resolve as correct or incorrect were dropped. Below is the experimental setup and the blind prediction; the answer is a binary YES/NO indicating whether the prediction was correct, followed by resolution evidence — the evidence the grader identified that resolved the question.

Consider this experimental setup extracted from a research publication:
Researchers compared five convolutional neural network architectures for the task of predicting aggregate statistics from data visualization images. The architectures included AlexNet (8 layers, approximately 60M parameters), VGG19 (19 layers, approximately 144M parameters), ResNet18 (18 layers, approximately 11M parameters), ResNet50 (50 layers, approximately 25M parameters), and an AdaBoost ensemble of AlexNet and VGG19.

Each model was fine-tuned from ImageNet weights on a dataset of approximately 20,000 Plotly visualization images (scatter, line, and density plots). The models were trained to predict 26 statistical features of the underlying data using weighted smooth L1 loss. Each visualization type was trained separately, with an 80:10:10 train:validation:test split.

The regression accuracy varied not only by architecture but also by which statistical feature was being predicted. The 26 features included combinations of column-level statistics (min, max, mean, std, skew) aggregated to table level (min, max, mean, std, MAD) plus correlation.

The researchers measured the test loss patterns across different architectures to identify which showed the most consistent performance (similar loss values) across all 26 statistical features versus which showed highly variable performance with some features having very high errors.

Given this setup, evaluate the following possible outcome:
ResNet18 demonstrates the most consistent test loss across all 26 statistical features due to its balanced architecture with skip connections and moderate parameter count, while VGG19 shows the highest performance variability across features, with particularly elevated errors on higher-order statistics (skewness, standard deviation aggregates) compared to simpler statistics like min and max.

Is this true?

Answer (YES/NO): NO